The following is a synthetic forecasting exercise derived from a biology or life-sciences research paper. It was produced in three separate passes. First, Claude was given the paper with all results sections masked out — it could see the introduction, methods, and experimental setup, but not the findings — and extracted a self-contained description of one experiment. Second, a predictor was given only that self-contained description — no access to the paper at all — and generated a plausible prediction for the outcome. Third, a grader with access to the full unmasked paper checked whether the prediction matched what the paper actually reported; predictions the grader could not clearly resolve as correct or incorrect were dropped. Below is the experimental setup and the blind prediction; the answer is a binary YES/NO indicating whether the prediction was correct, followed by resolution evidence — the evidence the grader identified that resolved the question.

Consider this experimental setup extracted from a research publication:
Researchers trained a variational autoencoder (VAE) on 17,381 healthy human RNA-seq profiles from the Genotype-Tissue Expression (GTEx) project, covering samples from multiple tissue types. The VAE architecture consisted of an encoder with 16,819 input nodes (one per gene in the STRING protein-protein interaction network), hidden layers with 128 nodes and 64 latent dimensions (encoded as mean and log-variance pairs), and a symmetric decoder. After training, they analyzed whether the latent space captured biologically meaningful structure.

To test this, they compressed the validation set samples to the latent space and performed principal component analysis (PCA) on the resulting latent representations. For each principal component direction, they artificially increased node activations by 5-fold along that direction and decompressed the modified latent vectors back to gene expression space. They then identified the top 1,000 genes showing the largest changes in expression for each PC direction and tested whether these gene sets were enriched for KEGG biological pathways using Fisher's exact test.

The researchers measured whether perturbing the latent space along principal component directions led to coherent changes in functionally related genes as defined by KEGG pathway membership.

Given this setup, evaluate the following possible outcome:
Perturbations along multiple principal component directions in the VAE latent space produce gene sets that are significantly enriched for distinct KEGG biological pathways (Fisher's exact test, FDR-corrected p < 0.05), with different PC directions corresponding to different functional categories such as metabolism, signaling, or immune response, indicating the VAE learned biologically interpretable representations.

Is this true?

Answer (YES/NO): NO